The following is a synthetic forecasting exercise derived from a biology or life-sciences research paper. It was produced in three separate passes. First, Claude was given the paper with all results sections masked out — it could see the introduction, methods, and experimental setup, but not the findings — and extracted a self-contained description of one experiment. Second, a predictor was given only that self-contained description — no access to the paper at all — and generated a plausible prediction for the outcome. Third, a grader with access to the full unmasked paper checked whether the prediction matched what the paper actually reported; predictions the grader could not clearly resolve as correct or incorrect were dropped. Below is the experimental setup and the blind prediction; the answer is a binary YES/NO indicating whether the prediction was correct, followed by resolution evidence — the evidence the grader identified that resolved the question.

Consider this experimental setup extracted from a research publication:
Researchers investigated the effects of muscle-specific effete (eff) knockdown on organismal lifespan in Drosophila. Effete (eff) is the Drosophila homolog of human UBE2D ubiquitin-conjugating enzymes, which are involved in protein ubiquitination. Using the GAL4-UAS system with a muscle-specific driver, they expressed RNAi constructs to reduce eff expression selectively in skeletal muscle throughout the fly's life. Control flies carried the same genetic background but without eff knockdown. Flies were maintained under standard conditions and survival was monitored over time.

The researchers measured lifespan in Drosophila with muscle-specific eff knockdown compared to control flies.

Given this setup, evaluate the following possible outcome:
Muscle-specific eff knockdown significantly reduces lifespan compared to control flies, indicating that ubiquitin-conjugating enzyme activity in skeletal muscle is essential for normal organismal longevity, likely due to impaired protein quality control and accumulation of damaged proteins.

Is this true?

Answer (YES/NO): YES